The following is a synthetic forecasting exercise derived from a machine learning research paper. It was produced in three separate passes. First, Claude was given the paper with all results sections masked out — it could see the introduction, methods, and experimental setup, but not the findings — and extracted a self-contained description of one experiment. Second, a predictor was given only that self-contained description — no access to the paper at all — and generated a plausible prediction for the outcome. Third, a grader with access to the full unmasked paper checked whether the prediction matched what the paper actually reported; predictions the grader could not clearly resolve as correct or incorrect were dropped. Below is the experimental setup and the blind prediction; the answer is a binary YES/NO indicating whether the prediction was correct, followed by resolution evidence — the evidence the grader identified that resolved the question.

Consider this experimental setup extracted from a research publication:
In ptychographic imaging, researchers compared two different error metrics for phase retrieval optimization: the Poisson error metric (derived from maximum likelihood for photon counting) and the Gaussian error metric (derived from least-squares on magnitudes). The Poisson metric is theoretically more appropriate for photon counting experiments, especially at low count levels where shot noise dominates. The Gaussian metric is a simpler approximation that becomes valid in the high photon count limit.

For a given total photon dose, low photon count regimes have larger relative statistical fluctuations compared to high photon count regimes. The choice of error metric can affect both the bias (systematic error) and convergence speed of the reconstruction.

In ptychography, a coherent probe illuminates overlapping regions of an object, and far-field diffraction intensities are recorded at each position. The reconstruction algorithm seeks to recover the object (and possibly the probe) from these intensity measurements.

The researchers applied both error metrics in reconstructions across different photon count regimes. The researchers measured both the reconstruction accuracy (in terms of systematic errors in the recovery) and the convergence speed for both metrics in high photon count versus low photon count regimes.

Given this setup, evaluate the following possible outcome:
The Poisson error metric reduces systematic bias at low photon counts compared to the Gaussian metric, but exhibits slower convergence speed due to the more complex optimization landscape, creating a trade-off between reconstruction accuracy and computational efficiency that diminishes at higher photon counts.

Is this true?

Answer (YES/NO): YES